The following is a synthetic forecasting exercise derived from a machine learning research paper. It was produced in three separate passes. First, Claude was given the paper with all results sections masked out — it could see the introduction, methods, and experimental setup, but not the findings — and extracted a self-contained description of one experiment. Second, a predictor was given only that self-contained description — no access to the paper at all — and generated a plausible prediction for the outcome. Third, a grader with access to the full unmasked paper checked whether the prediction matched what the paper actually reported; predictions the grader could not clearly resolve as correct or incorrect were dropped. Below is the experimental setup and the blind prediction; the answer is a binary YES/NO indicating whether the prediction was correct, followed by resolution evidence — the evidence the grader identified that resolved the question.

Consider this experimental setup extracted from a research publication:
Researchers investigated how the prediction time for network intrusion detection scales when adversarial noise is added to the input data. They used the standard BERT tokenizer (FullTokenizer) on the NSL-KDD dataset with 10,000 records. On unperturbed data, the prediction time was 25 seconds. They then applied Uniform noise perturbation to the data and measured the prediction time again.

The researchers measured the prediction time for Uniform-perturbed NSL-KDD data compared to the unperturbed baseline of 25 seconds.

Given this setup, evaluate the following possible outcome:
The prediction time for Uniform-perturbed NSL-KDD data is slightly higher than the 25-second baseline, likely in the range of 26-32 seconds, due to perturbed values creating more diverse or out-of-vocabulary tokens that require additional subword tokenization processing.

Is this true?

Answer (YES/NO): NO